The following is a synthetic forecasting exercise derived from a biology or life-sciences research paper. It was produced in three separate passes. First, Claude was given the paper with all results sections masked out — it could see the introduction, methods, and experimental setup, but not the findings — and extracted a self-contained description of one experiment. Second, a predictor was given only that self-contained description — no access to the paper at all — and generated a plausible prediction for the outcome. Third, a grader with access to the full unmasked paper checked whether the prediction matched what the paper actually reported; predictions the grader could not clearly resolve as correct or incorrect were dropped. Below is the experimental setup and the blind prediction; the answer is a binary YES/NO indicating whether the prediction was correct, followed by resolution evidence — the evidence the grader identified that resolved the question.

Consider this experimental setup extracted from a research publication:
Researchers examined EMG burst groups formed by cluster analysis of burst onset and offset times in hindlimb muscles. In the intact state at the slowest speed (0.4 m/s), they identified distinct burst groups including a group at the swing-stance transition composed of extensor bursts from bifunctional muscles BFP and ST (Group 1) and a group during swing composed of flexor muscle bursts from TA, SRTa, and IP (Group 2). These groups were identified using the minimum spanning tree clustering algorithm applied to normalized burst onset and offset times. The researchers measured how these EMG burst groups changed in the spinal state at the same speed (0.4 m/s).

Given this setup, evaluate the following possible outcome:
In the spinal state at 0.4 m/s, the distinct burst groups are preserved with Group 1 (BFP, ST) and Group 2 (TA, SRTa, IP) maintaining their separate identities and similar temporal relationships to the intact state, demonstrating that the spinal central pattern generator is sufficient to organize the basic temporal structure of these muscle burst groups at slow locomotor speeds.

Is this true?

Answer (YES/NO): NO